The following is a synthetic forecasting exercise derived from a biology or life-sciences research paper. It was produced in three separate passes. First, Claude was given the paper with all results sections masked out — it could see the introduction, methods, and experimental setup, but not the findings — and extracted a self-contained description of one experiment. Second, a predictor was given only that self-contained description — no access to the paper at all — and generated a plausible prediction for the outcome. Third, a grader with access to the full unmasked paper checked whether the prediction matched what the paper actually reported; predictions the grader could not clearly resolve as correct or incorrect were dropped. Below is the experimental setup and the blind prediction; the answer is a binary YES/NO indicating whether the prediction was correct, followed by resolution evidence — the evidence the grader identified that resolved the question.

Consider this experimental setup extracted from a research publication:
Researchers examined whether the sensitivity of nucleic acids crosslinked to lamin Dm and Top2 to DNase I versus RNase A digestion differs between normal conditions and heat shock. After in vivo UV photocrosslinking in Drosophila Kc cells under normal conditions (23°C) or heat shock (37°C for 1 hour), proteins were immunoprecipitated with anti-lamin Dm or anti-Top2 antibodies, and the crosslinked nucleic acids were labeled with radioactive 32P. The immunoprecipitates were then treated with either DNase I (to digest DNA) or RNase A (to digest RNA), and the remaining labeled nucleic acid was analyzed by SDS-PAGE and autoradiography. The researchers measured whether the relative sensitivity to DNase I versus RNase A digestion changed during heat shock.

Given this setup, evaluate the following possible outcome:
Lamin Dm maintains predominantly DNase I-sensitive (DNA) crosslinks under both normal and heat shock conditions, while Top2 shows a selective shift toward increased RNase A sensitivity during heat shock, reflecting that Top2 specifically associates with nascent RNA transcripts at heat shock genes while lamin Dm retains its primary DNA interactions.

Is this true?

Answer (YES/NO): NO